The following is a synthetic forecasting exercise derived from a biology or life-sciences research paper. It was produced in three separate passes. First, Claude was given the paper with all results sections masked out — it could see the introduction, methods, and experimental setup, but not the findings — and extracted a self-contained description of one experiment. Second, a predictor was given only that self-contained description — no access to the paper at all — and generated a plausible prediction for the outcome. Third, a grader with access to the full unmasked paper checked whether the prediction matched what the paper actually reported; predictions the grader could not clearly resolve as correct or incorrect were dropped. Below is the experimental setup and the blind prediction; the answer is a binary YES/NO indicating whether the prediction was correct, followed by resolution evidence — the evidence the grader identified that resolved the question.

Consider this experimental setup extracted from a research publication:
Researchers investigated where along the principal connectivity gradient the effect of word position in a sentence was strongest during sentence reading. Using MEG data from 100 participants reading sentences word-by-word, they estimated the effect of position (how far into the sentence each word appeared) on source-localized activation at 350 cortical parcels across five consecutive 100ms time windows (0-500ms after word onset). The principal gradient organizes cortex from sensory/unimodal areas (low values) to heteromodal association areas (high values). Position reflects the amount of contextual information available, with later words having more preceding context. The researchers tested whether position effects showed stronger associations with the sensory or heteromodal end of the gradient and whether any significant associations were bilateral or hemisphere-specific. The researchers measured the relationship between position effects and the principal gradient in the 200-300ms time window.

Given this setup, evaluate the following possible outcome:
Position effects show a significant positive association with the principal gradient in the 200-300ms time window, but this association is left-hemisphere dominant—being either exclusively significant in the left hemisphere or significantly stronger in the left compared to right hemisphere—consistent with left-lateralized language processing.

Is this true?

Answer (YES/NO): NO